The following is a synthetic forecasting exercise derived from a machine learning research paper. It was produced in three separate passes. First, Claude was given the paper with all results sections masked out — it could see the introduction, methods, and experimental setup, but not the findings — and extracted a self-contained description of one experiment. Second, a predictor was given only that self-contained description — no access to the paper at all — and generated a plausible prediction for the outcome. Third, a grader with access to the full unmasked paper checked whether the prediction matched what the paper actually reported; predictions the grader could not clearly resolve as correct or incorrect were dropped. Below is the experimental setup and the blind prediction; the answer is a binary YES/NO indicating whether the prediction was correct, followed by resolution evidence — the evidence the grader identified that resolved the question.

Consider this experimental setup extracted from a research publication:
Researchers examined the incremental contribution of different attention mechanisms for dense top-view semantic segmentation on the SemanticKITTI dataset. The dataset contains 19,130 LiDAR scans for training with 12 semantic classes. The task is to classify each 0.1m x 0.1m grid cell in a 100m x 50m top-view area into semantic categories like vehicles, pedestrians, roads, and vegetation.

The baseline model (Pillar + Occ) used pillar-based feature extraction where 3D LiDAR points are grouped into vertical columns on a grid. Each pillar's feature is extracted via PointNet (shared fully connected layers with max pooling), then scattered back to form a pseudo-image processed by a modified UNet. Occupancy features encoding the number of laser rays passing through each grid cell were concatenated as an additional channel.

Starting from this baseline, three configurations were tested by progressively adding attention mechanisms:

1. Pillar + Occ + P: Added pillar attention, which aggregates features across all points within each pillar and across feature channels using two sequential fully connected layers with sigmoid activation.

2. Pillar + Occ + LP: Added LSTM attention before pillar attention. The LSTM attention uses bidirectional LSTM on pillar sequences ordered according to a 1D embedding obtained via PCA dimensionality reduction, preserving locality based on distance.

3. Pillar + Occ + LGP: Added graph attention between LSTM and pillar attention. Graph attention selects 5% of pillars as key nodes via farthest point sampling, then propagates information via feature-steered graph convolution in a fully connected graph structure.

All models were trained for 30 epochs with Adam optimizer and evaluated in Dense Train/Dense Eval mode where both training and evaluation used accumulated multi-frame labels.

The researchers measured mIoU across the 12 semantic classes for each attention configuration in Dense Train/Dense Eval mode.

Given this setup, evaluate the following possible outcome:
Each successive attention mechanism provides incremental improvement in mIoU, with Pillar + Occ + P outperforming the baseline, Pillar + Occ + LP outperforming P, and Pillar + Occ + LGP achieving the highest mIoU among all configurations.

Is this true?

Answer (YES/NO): NO